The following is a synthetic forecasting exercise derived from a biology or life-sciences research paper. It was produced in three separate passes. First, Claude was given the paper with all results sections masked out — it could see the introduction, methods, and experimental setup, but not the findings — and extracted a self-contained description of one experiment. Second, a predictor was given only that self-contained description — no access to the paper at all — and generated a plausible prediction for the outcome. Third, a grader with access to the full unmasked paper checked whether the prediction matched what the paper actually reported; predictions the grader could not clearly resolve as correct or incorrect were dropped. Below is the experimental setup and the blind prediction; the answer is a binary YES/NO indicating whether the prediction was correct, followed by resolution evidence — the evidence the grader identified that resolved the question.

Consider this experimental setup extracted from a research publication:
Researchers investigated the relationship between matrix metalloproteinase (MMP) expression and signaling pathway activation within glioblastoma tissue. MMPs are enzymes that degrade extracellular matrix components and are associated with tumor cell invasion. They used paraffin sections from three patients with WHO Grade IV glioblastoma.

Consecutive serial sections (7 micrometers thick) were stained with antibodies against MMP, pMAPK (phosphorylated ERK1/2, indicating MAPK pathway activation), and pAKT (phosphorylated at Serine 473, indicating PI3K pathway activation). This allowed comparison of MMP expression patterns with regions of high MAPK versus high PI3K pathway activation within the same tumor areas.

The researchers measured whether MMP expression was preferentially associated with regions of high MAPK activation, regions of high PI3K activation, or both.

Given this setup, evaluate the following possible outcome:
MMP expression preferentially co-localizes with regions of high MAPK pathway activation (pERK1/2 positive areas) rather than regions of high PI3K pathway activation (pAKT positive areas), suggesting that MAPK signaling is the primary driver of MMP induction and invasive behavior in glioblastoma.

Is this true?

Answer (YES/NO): YES